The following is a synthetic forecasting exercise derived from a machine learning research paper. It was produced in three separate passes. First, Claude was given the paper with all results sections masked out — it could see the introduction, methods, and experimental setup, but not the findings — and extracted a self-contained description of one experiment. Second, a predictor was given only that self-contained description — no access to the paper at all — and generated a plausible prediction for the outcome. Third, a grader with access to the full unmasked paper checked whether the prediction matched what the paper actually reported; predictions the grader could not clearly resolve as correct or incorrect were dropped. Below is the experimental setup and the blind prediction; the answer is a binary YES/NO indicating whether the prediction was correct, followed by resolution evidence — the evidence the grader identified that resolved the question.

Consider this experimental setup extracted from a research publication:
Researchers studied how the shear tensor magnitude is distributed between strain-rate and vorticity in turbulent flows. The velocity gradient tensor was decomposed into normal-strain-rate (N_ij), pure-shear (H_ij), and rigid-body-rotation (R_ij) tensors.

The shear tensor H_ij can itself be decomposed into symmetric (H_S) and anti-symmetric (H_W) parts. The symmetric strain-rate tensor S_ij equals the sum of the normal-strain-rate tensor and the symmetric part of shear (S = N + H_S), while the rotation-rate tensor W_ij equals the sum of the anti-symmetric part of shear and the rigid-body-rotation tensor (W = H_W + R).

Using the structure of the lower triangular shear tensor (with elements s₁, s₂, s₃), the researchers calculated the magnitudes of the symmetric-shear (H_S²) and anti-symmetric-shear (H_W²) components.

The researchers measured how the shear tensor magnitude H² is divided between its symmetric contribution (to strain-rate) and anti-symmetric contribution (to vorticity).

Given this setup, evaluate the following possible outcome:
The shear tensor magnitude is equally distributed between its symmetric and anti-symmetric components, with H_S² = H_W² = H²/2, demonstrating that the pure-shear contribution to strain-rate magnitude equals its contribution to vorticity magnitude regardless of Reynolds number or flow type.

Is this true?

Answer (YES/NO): YES